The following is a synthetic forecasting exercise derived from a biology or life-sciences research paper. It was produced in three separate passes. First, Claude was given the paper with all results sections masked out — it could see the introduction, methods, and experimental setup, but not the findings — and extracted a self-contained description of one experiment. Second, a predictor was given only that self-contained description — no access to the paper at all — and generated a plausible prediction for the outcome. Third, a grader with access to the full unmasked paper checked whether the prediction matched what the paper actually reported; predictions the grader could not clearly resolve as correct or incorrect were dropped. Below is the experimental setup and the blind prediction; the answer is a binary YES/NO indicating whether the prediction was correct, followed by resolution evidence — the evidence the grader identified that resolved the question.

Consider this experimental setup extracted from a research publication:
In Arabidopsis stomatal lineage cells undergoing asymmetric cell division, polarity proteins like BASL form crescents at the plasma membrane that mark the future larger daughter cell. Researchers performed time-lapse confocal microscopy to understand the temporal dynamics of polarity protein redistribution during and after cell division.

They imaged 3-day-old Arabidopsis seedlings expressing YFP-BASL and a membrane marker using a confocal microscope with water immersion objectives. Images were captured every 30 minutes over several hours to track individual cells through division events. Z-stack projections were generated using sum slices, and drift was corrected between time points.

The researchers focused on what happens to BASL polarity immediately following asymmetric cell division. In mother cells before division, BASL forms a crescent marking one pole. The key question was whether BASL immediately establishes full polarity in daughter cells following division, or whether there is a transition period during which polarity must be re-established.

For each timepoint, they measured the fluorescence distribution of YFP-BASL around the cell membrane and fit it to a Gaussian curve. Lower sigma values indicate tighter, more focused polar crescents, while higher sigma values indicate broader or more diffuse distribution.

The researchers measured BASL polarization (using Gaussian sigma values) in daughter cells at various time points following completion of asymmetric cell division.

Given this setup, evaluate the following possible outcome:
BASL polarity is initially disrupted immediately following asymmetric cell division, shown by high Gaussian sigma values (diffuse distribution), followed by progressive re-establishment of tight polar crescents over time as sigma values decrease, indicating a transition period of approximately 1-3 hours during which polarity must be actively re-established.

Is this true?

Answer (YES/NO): NO